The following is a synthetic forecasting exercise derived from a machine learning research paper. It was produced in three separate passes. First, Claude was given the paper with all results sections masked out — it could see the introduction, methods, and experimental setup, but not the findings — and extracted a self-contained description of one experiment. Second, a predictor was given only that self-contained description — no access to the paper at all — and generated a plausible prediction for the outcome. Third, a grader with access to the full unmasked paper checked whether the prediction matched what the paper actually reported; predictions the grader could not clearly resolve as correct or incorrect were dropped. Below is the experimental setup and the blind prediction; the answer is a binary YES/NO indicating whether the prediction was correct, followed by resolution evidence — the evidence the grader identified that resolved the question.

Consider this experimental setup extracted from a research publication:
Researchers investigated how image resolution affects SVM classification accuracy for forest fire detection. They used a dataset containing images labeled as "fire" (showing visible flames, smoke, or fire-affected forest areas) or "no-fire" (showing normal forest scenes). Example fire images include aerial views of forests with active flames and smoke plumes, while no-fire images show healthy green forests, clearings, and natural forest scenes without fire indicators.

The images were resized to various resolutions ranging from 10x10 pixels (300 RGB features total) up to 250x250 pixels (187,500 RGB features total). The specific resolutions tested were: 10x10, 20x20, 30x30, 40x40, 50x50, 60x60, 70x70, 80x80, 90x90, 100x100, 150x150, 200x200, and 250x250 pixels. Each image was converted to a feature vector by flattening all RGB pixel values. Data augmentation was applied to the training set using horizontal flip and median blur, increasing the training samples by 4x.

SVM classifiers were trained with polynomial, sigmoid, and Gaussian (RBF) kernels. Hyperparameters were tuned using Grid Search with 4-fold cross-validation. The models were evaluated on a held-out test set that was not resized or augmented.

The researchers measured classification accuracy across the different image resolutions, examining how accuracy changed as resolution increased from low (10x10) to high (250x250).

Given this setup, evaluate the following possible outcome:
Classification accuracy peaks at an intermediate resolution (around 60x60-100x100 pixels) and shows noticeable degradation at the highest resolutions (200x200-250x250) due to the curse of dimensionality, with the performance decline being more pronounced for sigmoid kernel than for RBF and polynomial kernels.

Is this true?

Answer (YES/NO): NO